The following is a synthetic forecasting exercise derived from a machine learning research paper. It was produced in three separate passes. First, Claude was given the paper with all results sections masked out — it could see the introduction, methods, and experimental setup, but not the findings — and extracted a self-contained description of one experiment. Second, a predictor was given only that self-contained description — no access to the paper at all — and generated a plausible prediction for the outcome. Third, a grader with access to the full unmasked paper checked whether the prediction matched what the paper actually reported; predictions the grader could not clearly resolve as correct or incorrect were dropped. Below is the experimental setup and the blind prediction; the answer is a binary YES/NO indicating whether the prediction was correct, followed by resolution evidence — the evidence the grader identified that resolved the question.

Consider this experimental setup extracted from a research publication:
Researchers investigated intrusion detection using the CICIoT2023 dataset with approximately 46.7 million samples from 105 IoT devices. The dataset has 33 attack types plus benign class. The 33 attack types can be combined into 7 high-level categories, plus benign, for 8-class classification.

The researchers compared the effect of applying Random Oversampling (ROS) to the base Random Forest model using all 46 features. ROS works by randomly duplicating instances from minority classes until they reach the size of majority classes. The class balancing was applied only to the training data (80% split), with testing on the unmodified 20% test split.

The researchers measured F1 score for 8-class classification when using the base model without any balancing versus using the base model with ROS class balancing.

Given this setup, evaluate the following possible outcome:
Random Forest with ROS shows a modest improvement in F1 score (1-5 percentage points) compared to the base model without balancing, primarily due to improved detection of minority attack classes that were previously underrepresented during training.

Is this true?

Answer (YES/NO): NO